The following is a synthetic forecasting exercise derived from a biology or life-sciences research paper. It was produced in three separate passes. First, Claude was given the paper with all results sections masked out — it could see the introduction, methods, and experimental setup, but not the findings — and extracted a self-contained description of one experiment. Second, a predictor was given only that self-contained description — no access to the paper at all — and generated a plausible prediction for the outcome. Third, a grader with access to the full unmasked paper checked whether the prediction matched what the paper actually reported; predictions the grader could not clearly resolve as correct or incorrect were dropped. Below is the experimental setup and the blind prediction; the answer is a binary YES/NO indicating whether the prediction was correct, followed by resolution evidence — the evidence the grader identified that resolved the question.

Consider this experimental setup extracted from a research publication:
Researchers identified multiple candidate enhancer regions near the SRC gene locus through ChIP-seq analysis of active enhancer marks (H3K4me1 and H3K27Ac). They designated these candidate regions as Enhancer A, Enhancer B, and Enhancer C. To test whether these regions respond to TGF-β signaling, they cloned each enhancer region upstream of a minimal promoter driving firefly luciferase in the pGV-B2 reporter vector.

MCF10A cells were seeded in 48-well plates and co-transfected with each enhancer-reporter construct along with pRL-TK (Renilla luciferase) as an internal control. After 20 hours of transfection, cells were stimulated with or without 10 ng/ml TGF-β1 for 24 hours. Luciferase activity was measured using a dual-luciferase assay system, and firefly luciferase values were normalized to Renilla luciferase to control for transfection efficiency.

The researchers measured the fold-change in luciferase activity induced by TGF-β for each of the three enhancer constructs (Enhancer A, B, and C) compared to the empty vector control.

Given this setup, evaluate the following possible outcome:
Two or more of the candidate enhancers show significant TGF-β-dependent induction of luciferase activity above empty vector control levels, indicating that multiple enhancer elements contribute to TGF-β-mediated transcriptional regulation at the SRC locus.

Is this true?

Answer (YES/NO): NO